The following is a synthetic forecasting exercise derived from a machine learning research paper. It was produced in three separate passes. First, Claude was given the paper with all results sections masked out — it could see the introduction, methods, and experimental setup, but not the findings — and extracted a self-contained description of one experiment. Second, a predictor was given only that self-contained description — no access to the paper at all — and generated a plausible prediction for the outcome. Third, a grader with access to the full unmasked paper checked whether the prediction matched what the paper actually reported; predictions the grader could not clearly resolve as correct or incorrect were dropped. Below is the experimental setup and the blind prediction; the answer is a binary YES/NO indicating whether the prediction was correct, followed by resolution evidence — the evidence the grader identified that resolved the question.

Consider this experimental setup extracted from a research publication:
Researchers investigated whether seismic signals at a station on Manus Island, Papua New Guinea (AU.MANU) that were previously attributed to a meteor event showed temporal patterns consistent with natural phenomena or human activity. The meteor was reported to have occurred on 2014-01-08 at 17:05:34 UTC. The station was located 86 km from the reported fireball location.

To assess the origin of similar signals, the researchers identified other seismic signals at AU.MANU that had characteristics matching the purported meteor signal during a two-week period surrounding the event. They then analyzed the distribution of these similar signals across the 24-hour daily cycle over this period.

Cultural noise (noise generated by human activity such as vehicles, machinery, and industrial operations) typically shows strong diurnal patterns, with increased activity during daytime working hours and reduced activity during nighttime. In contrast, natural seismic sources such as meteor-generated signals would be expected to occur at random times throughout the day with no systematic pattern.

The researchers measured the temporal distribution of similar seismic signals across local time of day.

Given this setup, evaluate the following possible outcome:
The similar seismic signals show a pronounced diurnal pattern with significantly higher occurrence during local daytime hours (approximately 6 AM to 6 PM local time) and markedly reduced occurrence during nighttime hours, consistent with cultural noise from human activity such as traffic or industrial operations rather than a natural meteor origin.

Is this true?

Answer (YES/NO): YES